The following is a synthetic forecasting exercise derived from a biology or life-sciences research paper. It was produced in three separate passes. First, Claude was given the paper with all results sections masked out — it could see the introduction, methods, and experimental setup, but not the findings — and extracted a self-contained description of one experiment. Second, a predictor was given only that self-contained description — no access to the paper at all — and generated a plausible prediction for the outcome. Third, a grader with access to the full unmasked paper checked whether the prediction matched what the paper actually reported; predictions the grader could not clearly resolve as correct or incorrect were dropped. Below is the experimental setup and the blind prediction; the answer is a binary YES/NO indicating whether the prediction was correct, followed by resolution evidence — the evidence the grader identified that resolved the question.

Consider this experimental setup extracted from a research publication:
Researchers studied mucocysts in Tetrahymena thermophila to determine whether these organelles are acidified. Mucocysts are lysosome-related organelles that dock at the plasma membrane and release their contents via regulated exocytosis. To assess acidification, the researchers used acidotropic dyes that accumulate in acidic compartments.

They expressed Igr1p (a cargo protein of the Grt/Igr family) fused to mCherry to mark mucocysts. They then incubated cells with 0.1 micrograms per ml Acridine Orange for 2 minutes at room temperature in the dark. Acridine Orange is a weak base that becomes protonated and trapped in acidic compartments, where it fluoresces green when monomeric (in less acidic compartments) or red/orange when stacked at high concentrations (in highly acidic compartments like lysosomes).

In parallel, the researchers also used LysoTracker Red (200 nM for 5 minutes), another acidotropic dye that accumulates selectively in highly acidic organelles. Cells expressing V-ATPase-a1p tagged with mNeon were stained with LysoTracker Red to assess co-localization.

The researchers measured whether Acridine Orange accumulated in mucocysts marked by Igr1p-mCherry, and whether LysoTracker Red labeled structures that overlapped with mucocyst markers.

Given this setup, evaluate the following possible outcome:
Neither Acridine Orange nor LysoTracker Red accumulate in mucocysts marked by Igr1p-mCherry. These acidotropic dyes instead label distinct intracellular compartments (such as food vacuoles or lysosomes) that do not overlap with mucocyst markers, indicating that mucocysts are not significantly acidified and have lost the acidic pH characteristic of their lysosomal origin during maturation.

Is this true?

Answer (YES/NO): YES